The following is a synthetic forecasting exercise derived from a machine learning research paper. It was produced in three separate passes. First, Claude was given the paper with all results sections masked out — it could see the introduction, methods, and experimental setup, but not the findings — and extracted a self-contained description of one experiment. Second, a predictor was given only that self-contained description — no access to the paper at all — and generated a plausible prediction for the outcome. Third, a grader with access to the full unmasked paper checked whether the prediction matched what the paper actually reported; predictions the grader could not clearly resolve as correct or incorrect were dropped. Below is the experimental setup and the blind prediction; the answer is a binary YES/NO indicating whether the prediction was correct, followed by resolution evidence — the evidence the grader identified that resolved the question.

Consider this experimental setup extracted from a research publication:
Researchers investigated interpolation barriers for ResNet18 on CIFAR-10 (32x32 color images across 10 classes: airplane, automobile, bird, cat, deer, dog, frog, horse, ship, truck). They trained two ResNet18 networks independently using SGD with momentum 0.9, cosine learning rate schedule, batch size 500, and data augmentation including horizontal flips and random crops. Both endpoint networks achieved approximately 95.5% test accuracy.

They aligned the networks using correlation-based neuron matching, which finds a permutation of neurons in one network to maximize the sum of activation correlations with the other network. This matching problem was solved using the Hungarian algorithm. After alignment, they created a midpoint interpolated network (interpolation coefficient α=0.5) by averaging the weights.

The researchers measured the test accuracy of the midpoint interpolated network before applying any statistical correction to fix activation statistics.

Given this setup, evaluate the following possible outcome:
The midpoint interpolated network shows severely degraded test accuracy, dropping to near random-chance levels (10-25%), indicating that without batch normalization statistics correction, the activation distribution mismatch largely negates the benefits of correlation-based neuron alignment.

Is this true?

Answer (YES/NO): NO